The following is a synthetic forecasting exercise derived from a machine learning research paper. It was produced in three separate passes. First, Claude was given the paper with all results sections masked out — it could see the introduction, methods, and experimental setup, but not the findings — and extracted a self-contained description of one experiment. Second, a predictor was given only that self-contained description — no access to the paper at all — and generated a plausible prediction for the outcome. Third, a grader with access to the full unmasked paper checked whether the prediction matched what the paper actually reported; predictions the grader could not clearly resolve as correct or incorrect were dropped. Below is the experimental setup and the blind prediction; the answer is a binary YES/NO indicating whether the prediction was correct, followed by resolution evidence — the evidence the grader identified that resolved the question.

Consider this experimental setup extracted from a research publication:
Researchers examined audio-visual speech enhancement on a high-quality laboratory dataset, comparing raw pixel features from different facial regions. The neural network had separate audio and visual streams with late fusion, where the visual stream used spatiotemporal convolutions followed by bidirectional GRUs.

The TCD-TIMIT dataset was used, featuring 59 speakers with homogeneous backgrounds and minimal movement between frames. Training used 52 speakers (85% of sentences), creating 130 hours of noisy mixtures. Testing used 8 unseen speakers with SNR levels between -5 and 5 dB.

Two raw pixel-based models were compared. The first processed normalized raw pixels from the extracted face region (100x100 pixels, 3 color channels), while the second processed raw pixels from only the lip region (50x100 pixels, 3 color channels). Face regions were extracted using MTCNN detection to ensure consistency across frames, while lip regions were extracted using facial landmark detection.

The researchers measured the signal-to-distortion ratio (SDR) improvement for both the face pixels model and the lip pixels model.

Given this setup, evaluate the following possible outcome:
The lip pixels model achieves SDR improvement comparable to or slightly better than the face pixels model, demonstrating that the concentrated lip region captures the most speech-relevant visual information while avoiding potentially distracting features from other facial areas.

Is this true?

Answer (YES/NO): NO